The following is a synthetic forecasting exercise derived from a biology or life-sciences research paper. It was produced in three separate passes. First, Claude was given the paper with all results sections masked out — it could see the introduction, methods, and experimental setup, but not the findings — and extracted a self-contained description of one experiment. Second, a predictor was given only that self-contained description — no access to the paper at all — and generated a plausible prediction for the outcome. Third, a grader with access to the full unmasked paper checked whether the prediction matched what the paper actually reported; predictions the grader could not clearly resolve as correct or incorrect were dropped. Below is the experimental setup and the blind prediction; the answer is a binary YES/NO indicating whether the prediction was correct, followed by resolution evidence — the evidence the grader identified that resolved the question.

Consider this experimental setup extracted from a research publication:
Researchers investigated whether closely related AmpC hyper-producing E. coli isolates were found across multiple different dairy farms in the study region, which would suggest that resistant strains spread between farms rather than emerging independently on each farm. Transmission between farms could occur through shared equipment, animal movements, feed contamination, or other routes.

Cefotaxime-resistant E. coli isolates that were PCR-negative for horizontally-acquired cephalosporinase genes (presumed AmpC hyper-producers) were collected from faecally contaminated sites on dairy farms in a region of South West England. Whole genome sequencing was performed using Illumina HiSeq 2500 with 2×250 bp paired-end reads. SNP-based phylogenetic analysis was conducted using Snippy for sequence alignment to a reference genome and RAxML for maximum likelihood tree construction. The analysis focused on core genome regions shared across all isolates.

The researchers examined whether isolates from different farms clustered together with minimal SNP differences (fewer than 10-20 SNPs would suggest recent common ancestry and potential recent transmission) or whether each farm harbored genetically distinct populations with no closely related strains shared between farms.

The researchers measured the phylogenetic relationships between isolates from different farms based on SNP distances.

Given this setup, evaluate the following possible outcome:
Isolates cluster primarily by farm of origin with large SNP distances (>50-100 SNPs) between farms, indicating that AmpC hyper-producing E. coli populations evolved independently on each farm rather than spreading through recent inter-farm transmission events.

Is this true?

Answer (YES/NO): NO